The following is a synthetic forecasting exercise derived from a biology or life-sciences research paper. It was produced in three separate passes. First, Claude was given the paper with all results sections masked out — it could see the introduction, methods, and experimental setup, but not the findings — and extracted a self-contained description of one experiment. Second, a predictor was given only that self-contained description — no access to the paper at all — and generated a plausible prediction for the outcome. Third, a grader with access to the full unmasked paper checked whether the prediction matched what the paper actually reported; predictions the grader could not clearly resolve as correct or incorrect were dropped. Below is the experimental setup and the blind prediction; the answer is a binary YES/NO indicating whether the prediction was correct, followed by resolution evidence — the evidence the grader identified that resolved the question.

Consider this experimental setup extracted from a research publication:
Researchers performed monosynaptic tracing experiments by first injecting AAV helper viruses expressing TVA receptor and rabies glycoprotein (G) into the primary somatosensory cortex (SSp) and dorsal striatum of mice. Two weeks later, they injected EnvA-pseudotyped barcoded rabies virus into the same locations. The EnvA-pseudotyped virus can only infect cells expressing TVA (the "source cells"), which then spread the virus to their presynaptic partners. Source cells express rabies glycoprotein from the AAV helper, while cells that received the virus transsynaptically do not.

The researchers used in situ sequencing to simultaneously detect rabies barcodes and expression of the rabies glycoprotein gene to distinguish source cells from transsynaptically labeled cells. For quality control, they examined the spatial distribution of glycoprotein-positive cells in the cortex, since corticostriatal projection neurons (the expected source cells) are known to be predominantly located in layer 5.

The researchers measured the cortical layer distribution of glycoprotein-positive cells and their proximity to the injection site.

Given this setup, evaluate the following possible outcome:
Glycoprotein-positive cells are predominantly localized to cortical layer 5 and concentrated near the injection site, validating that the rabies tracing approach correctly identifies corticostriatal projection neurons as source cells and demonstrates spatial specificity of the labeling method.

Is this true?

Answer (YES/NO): YES